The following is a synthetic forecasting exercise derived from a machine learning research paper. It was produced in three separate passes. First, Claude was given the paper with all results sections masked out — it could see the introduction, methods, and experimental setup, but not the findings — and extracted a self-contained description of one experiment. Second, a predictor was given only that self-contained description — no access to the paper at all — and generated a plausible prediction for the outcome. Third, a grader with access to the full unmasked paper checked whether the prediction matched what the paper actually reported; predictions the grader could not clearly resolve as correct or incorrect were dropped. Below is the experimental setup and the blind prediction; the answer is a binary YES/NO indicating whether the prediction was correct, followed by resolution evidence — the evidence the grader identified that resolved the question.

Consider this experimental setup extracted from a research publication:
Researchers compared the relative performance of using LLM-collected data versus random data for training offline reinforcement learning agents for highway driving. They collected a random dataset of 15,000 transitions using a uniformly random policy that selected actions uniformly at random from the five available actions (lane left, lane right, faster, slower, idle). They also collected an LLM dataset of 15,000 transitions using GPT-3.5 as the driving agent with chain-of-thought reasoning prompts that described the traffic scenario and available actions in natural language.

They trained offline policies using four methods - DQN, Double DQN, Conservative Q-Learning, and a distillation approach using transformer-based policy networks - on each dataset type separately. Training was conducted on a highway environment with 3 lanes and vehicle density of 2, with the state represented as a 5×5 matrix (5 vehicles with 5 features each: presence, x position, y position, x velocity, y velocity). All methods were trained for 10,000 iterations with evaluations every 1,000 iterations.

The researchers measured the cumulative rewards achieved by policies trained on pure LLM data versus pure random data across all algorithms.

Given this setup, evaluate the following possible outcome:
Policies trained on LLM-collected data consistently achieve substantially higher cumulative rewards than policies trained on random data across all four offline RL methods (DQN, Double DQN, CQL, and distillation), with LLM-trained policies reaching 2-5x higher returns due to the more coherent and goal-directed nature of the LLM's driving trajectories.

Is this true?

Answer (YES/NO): NO